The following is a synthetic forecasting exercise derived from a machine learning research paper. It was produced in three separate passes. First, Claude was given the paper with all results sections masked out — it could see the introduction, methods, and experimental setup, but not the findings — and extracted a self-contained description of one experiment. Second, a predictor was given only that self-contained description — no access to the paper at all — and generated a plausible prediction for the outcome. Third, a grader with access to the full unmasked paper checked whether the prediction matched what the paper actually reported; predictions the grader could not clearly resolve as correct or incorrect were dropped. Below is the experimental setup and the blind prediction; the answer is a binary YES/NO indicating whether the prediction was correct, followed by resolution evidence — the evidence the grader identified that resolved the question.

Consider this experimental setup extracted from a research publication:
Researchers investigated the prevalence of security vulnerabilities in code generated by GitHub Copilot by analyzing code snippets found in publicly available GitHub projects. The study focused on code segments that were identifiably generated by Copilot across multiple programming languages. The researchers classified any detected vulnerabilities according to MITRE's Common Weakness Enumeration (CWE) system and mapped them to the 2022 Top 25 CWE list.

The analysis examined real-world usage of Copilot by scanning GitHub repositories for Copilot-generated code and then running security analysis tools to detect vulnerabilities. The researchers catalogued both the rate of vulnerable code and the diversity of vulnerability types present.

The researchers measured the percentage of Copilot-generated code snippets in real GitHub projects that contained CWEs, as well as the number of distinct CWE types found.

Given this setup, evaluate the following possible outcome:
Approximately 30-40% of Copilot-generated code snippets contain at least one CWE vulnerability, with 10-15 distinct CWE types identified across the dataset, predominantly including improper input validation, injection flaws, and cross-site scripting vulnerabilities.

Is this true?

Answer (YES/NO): NO